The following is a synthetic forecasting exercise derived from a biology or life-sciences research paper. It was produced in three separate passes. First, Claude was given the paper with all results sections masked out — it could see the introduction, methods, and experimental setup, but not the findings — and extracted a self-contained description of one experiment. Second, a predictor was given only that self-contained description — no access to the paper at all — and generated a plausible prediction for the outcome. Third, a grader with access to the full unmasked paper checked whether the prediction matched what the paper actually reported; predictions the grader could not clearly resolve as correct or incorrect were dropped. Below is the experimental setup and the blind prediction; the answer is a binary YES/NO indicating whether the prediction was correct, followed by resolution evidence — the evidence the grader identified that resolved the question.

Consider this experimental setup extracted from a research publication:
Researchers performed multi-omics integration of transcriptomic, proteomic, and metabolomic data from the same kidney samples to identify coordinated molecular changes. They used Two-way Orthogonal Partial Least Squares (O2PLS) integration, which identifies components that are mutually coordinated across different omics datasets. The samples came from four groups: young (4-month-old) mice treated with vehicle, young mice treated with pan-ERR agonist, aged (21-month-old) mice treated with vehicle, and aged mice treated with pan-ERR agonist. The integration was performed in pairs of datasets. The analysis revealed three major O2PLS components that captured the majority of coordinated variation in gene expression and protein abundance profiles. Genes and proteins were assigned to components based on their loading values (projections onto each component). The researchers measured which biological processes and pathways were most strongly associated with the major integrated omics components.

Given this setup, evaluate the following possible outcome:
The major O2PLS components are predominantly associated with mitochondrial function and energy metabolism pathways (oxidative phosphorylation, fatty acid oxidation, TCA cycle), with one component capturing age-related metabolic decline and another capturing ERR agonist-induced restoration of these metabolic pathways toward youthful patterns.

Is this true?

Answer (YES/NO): NO